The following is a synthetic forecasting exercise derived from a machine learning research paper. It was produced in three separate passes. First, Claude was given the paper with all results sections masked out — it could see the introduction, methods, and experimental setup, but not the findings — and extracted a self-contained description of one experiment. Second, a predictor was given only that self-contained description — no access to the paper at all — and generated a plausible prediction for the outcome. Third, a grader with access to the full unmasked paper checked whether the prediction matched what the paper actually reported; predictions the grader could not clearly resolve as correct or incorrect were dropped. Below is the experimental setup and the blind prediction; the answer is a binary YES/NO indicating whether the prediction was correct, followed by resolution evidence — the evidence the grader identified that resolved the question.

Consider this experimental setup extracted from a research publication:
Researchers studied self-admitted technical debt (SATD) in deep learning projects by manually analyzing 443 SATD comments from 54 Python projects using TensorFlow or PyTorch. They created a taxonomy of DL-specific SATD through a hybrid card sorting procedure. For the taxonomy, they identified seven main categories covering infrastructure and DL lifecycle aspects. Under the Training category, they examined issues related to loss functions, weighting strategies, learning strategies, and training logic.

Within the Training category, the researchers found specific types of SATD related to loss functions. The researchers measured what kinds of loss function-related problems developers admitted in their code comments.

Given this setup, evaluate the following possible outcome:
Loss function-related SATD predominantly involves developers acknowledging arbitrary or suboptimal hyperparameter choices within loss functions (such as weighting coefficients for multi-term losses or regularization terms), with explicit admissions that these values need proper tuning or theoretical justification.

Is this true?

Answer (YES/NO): NO